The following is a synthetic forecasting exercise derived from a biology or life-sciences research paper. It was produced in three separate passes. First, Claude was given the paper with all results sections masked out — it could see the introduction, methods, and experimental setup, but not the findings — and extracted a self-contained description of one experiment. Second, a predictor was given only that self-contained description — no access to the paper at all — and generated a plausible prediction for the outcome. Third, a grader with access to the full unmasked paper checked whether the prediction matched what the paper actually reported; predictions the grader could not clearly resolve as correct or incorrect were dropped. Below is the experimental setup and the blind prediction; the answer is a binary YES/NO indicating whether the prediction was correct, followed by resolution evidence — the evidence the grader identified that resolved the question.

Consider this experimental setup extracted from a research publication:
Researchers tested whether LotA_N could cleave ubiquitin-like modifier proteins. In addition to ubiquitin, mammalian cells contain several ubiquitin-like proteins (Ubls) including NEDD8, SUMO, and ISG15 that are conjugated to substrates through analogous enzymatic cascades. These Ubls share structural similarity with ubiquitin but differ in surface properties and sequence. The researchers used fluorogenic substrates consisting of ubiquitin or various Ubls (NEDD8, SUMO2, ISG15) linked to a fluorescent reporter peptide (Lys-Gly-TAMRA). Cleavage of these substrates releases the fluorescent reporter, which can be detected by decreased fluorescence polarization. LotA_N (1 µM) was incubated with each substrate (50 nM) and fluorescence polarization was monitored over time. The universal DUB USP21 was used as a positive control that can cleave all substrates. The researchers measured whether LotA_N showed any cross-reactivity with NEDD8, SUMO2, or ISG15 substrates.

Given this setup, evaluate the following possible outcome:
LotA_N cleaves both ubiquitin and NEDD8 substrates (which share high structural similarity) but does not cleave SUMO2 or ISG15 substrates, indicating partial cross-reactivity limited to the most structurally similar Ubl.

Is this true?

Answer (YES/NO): NO